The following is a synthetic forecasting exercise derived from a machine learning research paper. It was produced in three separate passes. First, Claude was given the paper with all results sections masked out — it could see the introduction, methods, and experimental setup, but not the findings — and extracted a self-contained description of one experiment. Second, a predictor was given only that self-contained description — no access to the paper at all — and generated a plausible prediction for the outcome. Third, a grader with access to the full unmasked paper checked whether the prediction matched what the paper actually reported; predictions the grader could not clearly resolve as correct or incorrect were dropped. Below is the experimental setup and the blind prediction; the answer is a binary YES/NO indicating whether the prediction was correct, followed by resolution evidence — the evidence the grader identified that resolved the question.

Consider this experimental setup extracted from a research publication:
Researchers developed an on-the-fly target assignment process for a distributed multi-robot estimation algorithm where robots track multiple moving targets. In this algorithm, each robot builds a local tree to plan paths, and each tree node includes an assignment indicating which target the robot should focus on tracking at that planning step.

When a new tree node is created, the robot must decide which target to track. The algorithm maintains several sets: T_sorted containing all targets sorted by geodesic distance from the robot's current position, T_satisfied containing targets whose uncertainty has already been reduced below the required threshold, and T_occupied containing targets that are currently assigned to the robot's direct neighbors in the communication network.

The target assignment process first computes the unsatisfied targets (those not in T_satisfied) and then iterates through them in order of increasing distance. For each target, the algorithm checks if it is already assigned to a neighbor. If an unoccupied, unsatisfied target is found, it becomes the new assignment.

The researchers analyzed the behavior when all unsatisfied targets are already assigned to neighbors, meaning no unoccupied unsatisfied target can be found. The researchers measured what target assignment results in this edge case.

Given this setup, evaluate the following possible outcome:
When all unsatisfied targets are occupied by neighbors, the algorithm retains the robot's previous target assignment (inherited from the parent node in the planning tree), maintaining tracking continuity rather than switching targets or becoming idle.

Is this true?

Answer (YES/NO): YES